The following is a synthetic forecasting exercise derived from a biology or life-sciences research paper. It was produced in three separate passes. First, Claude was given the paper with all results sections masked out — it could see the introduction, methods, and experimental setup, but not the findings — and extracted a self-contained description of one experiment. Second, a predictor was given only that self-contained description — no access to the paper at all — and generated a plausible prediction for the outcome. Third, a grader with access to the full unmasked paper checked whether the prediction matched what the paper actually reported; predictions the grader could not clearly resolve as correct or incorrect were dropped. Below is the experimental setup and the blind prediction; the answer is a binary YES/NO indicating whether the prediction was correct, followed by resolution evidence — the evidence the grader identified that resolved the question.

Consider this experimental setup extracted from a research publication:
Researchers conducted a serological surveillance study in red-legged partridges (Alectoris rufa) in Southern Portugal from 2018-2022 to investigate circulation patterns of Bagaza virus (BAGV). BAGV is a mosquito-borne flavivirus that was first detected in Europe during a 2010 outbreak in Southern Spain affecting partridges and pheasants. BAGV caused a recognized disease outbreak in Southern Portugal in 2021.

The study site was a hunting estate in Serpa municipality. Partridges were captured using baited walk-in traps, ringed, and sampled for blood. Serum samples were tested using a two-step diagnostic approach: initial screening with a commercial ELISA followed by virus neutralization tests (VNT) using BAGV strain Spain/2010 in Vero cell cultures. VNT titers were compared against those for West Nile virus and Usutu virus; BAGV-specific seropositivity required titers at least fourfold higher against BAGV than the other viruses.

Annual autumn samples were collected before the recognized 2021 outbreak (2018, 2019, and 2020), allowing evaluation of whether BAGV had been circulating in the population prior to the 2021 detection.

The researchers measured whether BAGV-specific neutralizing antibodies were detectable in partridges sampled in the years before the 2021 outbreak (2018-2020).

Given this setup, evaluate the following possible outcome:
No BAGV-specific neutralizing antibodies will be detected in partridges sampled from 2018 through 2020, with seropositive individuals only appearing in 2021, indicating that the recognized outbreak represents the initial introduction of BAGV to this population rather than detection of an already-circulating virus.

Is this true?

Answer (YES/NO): YES